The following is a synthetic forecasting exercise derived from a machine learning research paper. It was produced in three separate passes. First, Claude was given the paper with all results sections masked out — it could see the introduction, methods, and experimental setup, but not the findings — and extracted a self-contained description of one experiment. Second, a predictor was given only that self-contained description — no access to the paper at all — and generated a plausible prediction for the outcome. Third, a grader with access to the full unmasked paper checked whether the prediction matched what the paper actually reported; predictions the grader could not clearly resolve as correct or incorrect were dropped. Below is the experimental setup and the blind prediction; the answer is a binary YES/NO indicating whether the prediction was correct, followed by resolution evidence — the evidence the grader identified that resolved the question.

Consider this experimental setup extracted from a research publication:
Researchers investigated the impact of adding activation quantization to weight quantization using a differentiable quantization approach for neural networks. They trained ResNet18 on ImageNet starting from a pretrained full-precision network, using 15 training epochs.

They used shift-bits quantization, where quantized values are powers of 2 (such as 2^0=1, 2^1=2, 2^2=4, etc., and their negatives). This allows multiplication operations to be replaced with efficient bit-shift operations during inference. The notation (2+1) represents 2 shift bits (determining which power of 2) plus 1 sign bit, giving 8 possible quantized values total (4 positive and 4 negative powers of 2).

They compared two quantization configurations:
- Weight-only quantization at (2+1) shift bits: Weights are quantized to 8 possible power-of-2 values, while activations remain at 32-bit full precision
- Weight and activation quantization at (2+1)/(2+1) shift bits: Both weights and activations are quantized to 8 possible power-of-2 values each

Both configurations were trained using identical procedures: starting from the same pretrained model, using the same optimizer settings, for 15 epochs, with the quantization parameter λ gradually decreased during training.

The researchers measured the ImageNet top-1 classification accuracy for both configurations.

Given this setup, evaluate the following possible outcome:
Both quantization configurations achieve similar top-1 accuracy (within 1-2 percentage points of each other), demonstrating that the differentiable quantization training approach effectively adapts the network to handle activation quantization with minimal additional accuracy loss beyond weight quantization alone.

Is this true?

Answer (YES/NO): NO